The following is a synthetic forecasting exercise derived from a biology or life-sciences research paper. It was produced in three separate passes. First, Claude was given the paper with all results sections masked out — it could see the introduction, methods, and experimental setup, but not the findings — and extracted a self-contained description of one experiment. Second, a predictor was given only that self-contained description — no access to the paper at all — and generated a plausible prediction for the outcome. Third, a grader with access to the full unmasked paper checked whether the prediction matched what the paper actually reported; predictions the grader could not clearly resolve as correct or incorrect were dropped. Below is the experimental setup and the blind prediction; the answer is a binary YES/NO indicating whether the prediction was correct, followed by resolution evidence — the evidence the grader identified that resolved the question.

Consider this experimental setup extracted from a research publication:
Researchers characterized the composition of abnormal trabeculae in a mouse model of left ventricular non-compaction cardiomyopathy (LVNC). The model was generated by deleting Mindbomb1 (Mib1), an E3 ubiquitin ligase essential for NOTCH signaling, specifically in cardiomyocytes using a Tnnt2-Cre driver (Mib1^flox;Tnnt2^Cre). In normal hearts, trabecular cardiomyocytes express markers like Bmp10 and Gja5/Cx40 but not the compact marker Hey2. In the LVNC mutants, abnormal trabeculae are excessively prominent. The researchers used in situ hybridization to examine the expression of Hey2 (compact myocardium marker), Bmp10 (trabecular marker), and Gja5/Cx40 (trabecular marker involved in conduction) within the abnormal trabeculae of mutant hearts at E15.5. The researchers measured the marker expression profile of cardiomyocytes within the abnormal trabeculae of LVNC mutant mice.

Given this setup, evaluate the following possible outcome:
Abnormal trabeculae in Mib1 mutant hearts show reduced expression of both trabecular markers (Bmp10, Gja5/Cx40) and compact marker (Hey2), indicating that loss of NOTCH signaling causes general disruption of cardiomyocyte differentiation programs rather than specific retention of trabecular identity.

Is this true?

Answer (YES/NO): NO